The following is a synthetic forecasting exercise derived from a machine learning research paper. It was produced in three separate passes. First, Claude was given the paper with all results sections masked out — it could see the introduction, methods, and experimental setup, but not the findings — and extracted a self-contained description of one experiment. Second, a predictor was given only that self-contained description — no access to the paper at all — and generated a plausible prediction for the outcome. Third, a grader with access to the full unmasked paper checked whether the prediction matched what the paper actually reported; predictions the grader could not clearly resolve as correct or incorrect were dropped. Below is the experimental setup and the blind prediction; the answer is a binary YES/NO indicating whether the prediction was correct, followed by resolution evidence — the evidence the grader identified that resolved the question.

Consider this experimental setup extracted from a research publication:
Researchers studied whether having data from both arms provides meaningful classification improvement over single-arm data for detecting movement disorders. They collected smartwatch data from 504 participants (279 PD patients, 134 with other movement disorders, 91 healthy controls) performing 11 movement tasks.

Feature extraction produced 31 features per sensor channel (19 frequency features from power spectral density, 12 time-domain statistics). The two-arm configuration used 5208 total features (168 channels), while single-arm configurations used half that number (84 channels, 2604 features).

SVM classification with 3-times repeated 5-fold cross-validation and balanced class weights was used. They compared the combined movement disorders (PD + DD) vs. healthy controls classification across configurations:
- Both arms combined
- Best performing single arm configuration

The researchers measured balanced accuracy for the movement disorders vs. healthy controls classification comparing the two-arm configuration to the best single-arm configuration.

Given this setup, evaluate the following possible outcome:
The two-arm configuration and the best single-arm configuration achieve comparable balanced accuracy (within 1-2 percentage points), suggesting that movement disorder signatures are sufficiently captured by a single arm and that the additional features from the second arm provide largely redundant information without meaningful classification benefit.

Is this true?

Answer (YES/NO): YES